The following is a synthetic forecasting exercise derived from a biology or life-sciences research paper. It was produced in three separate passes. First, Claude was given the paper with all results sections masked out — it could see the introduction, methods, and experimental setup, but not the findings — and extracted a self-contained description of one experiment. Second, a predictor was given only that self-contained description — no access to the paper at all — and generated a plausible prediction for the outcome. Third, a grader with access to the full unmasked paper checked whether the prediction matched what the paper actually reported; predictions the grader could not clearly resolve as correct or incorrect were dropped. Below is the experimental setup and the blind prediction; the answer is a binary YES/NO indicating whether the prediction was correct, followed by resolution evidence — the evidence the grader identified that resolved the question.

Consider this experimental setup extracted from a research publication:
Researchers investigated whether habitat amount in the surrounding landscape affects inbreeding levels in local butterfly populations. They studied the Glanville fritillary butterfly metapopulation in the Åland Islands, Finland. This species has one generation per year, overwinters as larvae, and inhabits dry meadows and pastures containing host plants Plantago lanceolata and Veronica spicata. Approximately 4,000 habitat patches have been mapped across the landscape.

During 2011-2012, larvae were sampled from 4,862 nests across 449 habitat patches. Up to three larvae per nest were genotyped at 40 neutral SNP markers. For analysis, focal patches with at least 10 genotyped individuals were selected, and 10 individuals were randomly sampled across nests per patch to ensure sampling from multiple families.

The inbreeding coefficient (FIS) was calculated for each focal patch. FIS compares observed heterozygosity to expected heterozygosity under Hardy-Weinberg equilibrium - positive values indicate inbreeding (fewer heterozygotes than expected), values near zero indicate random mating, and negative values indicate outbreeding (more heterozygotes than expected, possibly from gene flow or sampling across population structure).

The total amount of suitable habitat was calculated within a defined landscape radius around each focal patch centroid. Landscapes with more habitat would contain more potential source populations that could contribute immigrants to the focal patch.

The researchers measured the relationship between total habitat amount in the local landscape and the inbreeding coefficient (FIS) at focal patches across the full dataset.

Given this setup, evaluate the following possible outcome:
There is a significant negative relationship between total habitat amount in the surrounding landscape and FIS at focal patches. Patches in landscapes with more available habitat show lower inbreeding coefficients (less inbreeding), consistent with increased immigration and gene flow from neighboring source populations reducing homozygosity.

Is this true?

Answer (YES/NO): NO